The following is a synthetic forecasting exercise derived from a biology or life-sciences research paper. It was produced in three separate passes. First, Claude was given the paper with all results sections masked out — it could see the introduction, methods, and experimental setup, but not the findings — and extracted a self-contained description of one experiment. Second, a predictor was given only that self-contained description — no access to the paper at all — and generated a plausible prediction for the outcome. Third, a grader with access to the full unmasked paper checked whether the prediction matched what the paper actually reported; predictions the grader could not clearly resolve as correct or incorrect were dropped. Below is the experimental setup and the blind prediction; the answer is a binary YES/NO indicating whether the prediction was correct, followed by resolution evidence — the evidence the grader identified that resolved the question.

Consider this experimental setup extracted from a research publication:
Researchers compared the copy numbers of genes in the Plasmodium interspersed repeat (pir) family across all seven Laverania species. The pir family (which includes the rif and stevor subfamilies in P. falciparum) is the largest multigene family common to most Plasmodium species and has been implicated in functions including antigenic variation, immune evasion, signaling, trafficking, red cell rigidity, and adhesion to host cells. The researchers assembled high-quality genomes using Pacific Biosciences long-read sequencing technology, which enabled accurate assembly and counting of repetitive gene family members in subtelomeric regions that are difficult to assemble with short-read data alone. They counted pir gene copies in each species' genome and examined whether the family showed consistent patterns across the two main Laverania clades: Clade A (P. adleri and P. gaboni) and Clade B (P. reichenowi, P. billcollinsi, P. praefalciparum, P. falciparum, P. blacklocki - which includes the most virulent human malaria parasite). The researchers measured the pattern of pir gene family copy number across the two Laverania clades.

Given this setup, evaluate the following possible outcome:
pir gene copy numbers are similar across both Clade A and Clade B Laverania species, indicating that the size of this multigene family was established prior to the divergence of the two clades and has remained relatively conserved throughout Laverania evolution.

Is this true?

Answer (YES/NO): NO